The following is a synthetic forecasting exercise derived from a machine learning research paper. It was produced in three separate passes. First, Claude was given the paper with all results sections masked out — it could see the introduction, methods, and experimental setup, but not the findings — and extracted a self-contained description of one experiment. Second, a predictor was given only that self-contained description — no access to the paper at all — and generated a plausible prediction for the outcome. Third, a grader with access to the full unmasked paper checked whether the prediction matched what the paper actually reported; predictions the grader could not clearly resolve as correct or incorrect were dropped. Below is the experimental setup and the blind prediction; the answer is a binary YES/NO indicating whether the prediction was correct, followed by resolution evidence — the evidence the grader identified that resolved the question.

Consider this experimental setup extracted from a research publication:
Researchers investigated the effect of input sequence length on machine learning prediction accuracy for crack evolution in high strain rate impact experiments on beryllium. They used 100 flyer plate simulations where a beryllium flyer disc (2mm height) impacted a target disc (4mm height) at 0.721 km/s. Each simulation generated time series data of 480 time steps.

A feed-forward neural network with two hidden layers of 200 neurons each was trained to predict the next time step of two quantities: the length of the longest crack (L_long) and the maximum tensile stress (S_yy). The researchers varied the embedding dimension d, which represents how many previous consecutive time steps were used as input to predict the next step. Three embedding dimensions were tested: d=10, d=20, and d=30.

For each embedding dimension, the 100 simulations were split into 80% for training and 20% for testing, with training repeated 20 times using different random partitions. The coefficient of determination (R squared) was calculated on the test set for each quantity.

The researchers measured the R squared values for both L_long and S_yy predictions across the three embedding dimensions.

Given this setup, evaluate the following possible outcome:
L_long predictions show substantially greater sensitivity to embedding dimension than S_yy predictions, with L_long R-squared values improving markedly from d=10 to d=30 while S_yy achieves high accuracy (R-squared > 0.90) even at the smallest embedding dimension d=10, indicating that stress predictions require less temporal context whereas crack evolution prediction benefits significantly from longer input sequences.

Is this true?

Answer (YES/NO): NO